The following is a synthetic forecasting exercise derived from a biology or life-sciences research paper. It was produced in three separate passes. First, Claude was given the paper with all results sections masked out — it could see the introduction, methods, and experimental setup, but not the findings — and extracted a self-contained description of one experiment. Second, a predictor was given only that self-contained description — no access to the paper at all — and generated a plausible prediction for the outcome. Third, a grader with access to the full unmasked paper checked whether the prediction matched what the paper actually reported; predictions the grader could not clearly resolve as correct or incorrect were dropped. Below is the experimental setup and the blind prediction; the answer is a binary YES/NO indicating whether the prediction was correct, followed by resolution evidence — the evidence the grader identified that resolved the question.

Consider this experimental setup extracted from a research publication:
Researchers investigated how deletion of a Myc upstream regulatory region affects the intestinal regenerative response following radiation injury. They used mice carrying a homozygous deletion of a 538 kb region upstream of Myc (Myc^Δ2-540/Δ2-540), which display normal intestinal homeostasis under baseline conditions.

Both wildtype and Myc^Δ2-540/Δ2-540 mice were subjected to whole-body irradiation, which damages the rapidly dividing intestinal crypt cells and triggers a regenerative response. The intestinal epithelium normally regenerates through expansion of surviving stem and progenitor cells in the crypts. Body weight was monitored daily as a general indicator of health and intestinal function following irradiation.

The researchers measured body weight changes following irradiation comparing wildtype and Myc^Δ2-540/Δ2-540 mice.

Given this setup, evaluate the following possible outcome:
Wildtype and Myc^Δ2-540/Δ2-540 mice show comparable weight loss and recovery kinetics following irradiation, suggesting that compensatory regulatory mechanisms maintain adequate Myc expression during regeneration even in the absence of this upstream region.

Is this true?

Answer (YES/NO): NO